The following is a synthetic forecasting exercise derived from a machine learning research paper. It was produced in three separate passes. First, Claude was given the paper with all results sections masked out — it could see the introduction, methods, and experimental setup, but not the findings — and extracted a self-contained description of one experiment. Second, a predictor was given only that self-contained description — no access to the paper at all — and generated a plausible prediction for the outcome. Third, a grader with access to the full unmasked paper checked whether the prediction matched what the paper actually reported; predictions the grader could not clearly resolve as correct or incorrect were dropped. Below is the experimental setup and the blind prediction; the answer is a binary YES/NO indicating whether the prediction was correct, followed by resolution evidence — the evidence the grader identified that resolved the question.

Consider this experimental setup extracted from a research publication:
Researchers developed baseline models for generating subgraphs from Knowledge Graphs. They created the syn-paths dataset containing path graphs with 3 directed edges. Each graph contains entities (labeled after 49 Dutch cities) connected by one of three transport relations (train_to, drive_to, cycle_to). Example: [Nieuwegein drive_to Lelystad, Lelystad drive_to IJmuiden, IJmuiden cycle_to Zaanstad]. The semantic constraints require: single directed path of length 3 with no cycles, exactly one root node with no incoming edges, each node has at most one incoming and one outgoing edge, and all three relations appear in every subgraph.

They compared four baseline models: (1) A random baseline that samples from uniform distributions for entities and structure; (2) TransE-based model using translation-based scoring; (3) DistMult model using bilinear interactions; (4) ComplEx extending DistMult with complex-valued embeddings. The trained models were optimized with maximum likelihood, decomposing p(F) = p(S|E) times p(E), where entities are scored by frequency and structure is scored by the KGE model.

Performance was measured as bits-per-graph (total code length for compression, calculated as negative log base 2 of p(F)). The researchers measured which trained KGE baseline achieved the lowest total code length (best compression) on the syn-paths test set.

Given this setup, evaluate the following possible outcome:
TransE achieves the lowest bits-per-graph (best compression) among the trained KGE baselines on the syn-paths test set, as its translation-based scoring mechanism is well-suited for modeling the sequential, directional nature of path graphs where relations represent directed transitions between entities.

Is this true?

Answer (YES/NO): NO